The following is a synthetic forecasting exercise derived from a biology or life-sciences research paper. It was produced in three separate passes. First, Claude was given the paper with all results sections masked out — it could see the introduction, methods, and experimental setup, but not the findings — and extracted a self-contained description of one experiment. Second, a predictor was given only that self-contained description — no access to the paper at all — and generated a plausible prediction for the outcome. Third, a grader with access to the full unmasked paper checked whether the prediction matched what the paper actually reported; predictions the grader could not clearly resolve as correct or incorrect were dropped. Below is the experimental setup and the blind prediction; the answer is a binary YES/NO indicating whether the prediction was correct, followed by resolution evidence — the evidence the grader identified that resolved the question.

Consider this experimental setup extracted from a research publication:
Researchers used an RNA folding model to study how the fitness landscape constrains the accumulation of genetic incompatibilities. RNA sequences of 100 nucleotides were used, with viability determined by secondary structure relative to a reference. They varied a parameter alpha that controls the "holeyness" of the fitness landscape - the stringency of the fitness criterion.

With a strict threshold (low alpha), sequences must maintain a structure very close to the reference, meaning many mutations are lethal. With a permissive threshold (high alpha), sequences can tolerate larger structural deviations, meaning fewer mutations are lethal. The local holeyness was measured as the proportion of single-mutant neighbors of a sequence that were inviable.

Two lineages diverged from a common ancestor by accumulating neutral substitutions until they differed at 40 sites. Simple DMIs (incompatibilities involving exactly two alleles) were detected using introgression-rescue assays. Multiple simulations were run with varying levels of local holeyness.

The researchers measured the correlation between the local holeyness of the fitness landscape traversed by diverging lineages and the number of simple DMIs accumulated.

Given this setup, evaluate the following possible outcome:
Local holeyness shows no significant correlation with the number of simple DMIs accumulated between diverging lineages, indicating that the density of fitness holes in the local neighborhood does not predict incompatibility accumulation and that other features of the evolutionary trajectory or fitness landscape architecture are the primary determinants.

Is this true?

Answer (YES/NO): NO